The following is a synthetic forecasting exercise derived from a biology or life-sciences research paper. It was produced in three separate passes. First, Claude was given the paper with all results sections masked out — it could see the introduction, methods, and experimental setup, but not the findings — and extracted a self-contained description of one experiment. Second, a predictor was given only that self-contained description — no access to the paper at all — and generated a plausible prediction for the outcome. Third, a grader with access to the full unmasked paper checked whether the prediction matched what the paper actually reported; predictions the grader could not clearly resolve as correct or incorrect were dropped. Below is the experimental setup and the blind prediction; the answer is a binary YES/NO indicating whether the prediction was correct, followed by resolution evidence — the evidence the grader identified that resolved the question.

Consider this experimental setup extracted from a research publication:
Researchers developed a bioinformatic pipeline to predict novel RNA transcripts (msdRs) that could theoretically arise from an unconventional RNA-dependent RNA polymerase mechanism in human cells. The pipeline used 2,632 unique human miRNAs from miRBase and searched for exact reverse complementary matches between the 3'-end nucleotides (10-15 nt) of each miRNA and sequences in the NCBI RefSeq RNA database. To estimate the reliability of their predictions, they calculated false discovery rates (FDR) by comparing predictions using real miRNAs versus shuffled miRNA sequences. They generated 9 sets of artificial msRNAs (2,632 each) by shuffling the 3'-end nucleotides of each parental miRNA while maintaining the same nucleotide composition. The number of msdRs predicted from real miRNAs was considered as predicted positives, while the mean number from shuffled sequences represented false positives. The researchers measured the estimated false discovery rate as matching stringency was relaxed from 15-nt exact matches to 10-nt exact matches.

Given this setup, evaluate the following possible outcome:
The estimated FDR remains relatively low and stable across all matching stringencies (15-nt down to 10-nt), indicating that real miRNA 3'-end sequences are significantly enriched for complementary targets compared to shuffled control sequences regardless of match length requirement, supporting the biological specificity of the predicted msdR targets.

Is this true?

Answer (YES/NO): NO